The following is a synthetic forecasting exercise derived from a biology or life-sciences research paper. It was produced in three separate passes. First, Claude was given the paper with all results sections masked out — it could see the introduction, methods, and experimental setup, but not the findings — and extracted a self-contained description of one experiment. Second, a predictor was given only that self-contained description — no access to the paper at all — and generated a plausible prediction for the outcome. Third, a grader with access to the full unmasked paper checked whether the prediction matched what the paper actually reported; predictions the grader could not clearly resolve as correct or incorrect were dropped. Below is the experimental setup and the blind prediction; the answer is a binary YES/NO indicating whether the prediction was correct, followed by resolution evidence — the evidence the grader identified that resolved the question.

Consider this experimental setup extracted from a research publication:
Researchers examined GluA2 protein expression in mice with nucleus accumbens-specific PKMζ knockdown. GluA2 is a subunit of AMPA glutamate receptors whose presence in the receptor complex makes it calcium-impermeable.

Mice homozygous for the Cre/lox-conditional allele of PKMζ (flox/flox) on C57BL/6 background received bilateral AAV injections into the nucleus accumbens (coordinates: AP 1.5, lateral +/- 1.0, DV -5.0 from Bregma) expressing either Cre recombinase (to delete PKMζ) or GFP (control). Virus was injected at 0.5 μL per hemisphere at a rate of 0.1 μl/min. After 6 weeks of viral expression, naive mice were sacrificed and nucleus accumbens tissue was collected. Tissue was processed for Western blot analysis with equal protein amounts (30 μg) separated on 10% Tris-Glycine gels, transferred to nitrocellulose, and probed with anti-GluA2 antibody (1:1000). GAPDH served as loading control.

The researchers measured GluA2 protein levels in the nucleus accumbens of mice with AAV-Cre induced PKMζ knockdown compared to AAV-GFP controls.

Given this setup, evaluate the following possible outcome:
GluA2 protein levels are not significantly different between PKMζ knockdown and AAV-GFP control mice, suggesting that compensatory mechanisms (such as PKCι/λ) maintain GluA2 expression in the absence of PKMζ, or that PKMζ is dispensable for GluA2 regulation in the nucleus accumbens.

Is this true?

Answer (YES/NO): YES